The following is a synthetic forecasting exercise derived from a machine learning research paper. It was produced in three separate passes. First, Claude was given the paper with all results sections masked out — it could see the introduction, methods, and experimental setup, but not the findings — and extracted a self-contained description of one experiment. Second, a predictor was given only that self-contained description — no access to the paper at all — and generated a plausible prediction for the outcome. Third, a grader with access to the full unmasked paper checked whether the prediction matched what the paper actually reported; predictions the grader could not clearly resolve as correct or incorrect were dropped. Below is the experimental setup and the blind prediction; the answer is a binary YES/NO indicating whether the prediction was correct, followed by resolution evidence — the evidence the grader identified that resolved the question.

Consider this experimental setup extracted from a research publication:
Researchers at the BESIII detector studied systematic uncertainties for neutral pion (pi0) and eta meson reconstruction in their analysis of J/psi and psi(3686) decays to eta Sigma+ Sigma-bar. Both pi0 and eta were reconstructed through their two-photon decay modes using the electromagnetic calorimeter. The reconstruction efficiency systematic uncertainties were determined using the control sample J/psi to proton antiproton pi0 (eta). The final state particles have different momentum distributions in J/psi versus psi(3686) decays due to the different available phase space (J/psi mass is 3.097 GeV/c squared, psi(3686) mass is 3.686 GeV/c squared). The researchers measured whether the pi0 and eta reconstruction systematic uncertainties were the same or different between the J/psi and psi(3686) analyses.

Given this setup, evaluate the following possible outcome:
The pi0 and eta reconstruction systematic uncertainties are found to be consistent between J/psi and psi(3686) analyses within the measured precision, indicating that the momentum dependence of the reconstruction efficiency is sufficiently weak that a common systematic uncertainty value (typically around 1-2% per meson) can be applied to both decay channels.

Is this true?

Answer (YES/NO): NO